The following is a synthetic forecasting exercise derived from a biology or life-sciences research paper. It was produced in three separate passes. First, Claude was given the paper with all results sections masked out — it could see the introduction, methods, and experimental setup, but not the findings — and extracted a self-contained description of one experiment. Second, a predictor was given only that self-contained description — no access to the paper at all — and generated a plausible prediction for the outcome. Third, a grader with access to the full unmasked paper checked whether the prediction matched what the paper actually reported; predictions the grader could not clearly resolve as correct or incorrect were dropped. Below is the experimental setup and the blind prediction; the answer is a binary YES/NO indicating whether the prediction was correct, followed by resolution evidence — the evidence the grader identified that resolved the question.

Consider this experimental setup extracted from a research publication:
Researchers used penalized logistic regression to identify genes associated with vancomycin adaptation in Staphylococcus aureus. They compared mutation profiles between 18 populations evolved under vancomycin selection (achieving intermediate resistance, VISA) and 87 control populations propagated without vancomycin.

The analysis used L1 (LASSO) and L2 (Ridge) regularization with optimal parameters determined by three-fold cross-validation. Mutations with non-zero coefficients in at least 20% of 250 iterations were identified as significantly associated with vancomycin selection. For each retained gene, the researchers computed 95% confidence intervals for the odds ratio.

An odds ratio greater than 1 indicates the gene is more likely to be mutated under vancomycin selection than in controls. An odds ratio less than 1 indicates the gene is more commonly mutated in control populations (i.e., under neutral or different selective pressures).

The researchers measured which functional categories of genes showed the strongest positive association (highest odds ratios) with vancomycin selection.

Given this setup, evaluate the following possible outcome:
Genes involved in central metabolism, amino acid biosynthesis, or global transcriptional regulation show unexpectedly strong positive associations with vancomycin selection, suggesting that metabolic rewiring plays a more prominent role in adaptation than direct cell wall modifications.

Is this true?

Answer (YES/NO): NO